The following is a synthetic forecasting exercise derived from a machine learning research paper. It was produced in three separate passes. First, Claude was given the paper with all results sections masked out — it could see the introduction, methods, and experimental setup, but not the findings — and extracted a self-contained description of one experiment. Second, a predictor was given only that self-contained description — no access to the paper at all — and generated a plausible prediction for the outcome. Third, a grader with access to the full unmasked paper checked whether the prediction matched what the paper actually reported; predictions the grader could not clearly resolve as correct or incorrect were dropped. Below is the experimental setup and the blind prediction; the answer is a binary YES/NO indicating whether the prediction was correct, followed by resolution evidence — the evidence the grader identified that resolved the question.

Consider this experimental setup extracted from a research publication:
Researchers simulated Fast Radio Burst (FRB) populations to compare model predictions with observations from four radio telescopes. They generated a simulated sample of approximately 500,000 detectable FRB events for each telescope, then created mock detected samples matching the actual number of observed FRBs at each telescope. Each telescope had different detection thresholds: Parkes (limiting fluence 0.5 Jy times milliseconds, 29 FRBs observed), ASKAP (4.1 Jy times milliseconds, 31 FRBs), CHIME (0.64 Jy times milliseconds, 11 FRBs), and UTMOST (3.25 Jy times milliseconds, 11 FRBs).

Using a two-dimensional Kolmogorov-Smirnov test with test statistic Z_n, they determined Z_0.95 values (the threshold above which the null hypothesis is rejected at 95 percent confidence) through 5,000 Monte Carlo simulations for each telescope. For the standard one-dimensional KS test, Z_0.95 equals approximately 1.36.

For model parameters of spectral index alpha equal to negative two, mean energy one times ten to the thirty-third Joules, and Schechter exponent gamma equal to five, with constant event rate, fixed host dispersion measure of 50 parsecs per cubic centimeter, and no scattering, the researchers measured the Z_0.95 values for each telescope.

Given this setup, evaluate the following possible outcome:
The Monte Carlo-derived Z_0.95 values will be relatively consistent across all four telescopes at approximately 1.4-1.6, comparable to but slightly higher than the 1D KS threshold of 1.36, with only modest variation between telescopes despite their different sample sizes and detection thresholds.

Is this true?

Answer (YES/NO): NO